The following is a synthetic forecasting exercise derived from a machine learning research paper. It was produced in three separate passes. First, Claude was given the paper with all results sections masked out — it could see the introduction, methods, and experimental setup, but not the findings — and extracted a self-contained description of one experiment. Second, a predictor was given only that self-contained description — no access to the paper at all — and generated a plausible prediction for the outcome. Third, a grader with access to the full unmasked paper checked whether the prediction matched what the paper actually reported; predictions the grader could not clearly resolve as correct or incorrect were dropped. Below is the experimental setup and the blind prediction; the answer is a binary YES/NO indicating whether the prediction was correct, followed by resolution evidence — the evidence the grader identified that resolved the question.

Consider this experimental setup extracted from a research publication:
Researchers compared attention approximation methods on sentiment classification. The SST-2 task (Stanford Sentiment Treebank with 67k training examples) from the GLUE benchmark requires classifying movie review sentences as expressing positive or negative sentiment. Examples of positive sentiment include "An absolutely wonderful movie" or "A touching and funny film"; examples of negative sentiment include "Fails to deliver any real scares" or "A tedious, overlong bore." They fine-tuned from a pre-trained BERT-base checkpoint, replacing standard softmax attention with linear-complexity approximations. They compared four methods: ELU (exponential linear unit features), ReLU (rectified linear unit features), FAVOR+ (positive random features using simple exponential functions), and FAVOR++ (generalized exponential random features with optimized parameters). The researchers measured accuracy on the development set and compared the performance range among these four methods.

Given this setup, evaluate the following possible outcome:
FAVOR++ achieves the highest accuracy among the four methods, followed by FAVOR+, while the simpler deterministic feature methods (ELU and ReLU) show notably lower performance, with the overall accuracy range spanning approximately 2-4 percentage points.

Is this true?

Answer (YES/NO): NO